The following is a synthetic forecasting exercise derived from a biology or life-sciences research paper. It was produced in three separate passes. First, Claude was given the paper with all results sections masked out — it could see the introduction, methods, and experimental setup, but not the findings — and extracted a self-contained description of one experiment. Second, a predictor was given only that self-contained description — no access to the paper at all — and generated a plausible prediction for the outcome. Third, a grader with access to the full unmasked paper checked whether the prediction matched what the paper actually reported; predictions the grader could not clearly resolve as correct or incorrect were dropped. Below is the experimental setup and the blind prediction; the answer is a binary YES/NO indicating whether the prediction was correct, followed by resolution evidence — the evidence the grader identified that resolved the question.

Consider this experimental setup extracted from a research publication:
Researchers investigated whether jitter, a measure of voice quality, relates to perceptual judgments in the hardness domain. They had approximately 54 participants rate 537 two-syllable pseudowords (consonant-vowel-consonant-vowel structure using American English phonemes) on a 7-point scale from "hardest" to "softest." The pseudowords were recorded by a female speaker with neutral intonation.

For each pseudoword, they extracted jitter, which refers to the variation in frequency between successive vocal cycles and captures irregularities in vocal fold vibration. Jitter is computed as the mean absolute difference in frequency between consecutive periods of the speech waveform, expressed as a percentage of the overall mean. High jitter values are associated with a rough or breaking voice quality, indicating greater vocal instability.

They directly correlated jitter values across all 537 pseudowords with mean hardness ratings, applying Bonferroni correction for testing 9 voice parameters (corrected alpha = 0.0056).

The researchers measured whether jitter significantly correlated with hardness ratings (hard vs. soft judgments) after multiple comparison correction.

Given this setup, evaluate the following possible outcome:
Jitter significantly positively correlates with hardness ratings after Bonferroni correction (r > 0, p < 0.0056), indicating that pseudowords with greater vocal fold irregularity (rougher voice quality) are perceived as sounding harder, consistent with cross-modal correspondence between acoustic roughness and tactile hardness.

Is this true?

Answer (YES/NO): NO